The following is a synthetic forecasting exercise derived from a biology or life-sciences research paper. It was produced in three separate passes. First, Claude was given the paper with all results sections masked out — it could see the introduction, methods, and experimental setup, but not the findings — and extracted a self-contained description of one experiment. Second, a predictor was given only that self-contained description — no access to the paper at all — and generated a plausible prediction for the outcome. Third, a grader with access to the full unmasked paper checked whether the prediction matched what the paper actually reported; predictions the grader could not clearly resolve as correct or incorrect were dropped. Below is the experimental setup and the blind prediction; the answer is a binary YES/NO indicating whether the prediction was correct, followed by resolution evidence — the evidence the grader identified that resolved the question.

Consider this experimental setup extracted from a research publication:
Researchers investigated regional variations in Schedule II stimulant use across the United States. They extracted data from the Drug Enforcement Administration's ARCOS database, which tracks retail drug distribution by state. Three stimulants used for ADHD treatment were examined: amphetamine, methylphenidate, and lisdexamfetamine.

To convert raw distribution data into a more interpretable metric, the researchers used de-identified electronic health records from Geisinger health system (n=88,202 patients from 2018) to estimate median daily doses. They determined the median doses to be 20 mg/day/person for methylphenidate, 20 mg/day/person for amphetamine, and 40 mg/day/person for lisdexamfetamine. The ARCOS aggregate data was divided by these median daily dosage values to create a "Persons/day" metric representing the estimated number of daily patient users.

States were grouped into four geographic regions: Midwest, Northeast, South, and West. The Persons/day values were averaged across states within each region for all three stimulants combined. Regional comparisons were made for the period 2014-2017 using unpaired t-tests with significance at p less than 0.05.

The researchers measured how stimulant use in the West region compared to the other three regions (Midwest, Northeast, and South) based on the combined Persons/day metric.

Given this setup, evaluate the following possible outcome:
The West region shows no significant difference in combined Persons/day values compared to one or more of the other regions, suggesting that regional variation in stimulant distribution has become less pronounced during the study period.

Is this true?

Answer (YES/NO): NO